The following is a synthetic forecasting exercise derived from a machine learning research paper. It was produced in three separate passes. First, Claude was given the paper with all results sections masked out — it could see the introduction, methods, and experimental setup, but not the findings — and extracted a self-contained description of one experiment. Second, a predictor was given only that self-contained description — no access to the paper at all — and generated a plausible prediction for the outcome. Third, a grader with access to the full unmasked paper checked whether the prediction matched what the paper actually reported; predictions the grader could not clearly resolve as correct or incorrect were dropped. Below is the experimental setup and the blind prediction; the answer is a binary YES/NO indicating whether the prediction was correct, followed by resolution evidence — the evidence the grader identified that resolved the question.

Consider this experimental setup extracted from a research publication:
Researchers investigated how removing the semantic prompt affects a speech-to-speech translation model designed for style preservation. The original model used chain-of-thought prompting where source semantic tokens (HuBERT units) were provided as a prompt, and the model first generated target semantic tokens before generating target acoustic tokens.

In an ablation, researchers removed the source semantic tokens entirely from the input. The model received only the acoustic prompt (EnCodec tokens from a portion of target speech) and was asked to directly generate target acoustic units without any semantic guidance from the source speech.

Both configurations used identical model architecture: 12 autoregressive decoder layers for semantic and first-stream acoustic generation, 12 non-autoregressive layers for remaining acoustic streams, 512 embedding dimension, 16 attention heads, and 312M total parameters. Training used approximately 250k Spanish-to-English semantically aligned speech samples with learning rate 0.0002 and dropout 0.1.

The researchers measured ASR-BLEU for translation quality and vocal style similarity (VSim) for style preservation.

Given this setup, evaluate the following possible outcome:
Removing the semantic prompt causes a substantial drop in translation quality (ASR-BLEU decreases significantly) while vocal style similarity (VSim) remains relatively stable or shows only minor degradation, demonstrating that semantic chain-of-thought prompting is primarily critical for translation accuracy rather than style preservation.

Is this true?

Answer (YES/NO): NO